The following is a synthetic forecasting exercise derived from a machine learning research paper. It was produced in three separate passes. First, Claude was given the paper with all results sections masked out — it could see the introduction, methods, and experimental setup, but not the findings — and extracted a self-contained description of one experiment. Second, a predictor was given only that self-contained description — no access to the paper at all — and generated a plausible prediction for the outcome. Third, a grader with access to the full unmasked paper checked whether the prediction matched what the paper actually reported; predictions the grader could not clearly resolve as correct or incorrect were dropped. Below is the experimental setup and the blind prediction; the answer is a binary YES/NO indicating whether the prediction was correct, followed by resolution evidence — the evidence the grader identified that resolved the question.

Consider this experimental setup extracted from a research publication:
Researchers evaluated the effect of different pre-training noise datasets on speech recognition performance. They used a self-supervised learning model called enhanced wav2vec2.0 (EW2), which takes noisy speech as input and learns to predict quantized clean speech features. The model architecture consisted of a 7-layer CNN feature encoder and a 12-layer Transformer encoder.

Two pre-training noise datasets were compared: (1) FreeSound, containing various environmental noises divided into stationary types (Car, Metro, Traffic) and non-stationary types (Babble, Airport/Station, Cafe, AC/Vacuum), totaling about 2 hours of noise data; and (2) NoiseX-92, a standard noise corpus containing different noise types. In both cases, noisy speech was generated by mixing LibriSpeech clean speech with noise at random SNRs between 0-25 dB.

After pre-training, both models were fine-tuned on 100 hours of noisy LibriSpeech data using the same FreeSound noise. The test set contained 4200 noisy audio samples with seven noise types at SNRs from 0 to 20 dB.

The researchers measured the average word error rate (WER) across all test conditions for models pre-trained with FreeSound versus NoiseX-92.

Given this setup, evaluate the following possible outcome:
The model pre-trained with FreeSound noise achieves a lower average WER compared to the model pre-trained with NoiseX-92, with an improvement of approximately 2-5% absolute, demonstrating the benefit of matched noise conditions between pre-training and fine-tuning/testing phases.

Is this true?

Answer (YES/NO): YES